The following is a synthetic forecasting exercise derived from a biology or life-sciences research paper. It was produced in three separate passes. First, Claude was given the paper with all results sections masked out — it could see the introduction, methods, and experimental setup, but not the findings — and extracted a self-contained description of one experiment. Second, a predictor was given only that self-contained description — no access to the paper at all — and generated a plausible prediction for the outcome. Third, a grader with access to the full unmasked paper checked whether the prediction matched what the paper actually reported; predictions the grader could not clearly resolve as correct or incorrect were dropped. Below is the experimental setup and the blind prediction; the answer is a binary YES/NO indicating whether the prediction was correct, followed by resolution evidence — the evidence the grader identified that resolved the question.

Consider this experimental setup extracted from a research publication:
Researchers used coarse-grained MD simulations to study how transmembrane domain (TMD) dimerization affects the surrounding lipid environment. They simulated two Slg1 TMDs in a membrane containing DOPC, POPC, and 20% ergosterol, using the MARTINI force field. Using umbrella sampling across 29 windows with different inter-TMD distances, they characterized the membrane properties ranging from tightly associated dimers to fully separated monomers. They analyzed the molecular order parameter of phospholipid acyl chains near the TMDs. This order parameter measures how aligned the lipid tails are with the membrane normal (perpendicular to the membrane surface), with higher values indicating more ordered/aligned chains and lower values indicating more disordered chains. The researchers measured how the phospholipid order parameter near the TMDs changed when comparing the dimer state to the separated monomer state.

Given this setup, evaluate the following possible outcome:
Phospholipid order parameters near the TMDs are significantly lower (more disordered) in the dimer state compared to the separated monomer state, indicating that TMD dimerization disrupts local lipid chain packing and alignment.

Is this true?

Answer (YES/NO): NO